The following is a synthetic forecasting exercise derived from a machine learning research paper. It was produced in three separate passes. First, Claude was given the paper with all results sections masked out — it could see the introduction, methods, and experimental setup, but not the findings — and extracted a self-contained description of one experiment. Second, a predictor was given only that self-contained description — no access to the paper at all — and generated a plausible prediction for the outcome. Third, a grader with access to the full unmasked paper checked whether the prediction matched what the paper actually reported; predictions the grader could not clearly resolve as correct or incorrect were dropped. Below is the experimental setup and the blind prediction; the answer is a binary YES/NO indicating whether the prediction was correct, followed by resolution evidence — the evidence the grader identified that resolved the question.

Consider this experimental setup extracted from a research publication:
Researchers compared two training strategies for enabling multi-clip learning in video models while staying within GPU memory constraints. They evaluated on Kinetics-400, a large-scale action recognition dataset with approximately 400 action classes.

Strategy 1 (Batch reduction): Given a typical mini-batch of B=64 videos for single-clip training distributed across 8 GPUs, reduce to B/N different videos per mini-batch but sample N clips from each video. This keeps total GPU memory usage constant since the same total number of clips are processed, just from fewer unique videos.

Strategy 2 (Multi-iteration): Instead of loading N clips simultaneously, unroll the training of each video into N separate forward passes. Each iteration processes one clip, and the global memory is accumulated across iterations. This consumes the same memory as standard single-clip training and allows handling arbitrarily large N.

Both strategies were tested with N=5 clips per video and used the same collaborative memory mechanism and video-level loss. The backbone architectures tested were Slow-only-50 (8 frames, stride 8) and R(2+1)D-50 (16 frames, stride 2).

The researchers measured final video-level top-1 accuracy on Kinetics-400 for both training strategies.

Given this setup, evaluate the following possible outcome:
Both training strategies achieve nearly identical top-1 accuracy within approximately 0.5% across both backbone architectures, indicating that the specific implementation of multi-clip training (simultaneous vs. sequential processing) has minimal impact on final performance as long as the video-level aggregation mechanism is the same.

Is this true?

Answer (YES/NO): YES